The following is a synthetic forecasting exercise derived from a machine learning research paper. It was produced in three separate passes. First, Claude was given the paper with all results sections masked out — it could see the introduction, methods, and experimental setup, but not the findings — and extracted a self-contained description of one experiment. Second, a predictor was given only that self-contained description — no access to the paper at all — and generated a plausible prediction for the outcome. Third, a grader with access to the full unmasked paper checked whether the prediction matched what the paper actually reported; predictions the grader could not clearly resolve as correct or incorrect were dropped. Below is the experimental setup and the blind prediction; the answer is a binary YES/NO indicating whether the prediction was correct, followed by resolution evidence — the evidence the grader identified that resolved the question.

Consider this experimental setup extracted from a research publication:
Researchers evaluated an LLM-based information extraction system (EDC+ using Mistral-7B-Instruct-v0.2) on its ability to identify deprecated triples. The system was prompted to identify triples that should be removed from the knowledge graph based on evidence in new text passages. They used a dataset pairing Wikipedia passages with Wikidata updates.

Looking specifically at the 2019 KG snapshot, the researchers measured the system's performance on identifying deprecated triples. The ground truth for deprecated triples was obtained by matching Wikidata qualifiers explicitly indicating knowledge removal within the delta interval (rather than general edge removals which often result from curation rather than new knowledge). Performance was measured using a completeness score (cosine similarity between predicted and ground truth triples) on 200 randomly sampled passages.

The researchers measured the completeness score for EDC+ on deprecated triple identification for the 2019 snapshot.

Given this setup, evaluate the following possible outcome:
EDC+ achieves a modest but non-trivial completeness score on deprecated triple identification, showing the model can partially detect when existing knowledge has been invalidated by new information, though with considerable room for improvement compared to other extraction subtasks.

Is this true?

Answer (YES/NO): NO